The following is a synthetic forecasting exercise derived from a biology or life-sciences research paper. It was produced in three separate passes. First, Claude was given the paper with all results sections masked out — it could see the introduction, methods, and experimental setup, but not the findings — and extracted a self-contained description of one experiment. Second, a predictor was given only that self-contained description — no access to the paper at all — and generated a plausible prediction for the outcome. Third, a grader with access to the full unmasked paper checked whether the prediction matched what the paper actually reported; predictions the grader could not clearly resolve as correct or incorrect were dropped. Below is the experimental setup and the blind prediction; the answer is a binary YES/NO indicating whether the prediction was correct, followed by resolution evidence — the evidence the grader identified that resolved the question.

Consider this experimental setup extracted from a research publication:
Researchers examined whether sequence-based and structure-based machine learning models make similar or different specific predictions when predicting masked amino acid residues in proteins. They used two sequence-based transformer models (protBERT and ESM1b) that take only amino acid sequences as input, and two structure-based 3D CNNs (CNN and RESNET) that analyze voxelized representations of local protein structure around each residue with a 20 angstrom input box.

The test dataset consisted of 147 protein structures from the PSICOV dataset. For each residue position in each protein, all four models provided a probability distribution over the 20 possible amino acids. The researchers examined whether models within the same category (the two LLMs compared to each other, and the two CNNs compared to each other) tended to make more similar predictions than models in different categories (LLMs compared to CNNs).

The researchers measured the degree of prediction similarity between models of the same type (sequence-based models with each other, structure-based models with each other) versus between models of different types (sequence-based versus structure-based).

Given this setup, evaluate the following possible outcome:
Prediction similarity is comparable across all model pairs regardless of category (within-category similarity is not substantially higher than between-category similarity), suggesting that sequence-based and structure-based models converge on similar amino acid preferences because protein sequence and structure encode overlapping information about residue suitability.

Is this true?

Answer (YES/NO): NO